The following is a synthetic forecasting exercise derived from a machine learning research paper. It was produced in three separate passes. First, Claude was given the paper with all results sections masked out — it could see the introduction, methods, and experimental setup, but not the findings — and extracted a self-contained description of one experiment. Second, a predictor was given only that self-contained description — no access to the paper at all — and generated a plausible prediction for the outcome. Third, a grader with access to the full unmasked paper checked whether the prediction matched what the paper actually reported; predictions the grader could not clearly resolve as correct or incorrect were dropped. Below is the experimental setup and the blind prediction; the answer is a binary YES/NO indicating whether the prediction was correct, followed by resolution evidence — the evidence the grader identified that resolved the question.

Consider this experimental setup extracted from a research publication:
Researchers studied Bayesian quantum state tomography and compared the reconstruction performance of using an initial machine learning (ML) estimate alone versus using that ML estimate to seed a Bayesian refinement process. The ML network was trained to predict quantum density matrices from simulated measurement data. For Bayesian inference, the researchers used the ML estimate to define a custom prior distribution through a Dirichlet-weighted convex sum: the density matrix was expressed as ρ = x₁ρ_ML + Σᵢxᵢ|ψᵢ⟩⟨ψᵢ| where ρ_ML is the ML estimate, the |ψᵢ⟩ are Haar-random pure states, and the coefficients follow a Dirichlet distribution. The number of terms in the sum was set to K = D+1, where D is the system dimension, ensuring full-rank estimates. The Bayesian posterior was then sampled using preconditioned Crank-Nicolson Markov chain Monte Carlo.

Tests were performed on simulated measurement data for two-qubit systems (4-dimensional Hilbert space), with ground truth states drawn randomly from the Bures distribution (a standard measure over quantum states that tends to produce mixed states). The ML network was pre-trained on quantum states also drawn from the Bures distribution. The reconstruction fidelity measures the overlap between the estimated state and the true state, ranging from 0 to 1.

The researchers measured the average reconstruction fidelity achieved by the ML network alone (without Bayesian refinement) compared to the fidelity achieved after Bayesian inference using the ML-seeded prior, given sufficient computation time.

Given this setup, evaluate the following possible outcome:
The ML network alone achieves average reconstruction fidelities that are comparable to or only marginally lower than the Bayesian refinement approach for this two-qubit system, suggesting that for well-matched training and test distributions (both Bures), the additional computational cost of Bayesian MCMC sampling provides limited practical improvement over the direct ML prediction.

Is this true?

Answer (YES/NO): NO